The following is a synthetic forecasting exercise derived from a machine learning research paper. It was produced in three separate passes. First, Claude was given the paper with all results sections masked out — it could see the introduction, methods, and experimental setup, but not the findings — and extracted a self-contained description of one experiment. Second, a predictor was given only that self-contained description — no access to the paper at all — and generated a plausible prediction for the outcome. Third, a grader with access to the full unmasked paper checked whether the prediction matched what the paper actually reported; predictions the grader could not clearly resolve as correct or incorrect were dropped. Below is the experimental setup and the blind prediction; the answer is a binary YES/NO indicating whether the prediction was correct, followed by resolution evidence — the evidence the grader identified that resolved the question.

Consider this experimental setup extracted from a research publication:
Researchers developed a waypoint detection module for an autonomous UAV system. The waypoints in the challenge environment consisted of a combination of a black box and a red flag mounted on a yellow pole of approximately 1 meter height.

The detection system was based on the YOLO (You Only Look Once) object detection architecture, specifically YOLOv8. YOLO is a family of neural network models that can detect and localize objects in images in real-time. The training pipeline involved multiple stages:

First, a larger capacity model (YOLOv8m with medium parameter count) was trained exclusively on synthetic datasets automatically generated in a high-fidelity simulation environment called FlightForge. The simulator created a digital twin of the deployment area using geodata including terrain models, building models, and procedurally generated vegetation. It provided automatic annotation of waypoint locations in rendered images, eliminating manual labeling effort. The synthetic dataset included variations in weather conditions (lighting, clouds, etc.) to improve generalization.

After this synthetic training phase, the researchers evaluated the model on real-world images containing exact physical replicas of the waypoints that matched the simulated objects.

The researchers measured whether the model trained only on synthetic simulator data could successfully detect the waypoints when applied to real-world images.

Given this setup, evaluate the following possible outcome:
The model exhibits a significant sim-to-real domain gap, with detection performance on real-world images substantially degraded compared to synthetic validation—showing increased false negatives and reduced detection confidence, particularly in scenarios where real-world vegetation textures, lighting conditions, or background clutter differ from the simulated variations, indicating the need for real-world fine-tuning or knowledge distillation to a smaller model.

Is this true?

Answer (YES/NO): NO